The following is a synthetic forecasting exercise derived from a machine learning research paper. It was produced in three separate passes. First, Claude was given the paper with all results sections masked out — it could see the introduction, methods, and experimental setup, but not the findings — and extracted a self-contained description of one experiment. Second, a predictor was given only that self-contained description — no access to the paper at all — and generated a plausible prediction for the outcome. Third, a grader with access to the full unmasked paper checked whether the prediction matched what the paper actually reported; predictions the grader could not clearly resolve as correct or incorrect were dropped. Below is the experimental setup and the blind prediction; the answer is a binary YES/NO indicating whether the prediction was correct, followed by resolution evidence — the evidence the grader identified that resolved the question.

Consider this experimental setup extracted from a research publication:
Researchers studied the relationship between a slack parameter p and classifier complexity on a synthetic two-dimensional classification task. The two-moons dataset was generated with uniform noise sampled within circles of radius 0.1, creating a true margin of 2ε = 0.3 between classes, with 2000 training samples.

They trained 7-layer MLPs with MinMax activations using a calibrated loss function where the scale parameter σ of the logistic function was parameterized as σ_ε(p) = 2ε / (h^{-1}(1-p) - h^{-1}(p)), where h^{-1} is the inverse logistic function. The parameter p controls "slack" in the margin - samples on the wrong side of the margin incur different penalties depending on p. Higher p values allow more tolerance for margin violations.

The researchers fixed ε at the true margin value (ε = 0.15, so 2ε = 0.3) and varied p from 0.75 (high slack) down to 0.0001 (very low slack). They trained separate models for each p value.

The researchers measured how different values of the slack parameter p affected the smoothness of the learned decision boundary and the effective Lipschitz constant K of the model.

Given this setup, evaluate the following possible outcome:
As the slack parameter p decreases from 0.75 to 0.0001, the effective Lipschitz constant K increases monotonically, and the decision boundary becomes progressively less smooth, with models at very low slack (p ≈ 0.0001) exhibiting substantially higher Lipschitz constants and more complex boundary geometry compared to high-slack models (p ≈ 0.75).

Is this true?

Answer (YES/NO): YES